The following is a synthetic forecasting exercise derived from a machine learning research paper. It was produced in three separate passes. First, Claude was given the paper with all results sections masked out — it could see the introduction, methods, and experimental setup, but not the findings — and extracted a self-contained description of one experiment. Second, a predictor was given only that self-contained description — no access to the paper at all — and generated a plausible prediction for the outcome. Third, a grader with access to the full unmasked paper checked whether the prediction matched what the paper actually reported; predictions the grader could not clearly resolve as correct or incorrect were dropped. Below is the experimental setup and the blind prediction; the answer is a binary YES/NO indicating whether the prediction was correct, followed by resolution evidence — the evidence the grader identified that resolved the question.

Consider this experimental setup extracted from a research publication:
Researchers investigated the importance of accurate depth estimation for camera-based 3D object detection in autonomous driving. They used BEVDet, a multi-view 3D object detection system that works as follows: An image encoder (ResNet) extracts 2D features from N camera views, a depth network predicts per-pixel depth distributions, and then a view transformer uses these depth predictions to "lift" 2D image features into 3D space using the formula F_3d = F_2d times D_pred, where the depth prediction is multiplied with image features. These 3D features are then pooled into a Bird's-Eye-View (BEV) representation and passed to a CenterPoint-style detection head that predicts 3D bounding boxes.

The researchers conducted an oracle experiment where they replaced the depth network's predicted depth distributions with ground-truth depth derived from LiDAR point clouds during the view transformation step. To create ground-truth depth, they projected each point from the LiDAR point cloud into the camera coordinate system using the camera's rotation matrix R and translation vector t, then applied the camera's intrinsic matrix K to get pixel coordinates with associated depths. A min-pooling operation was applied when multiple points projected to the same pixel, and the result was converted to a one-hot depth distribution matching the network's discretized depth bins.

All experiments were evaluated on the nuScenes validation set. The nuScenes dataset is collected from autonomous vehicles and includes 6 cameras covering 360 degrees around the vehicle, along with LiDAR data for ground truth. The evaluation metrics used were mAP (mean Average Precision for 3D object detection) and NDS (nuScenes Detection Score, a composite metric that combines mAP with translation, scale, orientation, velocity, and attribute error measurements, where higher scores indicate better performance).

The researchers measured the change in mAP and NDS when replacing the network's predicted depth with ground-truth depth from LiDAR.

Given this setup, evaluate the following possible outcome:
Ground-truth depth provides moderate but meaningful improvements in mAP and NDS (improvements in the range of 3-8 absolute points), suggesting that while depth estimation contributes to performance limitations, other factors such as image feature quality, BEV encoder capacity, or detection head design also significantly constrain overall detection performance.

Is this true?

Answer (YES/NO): NO